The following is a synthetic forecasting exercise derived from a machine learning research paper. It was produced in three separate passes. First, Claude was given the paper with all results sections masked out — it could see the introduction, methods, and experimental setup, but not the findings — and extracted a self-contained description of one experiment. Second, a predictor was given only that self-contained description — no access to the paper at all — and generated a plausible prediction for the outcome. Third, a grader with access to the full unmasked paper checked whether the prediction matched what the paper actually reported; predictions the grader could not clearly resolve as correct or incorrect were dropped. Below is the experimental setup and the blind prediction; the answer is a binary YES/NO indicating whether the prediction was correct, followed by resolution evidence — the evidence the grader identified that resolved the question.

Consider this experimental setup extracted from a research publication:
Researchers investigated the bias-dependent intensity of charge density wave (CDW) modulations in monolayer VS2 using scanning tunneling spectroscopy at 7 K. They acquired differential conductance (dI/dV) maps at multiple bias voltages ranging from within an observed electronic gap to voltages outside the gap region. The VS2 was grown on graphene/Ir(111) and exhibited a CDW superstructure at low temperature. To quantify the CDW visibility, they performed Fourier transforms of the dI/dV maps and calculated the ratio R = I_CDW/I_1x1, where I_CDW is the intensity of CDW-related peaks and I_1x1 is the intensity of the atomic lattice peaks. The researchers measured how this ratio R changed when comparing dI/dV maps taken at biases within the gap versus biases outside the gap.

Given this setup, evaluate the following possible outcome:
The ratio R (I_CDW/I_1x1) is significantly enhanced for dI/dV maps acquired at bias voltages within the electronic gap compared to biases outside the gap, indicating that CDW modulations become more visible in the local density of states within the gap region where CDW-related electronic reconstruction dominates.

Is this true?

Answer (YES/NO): NO